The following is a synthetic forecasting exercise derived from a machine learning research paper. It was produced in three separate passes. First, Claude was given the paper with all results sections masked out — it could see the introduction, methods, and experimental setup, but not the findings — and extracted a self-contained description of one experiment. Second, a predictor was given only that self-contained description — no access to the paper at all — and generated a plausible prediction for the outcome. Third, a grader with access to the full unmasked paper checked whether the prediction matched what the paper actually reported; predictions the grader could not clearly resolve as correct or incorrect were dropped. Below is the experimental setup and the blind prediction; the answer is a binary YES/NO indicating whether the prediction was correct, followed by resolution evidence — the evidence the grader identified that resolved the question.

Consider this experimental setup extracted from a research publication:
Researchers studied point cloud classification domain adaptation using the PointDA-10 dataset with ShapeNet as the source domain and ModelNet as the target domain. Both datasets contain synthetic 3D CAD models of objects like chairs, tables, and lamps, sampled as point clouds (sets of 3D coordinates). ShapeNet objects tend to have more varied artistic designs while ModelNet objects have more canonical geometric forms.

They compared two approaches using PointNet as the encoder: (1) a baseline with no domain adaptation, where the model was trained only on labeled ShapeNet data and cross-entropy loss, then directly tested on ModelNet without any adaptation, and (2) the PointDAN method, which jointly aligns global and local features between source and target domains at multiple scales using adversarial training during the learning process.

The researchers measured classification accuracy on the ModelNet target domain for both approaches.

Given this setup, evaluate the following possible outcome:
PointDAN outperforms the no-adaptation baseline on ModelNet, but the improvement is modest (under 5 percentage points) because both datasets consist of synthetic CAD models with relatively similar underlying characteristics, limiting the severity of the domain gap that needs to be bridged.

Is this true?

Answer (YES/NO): NO